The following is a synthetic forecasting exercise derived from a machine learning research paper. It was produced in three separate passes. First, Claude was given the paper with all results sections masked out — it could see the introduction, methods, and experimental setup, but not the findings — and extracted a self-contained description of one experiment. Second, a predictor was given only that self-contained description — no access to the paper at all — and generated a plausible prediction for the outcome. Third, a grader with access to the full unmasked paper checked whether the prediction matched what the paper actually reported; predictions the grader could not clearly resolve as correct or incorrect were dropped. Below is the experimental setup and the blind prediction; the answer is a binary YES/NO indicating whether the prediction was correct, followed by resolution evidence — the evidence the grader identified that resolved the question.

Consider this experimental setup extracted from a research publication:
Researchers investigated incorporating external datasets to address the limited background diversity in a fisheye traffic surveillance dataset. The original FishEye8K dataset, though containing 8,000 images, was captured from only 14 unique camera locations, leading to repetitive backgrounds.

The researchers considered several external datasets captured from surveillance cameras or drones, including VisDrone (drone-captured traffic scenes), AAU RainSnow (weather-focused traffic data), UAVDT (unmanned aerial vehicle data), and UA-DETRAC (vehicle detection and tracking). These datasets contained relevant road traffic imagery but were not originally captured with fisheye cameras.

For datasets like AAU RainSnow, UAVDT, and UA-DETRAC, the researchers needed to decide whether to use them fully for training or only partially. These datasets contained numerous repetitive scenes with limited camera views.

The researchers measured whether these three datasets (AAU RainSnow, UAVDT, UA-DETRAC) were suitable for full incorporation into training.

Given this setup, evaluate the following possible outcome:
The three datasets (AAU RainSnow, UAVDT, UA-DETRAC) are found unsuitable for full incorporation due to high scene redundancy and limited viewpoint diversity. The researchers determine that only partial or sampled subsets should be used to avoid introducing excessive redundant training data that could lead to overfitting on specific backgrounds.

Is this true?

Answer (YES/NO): NO